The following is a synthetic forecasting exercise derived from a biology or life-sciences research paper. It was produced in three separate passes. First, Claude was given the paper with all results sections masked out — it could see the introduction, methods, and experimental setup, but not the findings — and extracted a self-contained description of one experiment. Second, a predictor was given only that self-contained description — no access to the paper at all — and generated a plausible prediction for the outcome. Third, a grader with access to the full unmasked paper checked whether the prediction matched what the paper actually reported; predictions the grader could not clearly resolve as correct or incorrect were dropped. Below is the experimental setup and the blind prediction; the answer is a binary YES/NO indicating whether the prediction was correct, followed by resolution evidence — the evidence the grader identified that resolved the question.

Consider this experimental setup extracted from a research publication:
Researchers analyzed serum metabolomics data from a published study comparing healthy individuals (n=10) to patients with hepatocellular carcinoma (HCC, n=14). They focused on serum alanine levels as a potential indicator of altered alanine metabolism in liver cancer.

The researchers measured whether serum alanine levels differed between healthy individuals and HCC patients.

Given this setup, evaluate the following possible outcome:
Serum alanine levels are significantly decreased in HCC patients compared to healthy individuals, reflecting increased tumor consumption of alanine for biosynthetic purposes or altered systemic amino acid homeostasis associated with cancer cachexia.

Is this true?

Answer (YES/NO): YES